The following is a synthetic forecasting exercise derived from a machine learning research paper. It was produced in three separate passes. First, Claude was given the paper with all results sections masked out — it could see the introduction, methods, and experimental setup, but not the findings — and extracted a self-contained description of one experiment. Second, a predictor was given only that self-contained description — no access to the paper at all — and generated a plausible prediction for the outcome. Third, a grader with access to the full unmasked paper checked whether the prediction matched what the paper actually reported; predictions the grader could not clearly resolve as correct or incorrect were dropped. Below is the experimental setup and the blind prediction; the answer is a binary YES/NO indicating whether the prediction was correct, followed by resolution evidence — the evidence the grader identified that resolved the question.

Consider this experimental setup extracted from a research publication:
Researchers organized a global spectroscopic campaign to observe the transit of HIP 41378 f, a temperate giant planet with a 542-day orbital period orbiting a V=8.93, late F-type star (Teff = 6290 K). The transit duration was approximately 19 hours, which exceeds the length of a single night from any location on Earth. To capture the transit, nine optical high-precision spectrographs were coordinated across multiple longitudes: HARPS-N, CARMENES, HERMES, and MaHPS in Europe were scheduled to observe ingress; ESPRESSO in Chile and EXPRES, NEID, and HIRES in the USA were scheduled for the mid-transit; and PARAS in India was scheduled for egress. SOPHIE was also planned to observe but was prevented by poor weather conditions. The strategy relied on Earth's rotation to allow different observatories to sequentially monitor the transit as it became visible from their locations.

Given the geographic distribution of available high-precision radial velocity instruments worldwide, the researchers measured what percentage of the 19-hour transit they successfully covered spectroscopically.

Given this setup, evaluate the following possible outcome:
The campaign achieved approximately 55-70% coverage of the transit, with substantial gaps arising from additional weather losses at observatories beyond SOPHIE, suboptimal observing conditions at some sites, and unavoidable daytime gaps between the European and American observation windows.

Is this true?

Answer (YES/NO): NO